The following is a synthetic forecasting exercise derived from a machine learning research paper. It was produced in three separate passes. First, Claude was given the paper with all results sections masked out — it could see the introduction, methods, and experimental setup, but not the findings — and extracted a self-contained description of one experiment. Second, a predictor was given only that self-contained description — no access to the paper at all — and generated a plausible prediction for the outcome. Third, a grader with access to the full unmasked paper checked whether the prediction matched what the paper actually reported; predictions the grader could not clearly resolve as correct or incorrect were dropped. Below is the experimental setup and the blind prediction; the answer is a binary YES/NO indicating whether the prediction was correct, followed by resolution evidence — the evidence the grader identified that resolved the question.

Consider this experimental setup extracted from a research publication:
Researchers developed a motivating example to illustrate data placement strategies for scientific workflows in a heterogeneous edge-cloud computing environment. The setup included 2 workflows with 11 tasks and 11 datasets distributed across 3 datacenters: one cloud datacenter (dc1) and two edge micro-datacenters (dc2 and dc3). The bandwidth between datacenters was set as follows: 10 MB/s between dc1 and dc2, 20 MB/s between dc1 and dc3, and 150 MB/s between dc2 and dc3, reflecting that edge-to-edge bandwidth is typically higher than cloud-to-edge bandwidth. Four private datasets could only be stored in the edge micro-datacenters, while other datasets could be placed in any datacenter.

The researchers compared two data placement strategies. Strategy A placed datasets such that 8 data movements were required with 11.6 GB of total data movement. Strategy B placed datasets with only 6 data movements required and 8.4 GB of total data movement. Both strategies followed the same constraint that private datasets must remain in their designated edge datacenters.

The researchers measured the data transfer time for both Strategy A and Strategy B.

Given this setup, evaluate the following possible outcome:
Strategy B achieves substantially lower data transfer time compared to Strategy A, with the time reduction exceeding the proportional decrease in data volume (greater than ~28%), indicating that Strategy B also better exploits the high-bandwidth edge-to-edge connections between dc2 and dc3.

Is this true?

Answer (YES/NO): YES